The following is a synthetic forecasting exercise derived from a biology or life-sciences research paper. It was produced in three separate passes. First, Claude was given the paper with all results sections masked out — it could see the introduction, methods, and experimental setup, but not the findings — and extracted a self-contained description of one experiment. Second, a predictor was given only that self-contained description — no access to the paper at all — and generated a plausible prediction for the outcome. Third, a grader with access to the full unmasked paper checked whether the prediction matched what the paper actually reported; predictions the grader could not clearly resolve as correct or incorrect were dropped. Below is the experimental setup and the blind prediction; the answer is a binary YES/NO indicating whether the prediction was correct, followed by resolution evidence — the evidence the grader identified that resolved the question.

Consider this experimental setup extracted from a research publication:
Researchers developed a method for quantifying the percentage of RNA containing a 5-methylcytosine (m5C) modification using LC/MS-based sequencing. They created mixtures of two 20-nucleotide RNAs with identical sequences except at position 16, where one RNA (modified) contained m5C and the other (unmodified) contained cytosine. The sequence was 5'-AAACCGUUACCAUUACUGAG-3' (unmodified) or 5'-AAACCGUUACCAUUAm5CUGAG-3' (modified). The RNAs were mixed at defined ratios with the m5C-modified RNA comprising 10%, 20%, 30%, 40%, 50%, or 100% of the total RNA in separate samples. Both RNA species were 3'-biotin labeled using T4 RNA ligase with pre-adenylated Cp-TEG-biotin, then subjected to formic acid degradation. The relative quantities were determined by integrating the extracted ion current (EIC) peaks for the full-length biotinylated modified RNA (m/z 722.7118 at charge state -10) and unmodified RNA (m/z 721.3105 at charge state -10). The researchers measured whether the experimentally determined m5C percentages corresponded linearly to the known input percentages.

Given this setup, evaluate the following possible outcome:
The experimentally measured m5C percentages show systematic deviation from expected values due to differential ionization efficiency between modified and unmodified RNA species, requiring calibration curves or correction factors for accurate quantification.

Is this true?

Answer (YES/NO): NO